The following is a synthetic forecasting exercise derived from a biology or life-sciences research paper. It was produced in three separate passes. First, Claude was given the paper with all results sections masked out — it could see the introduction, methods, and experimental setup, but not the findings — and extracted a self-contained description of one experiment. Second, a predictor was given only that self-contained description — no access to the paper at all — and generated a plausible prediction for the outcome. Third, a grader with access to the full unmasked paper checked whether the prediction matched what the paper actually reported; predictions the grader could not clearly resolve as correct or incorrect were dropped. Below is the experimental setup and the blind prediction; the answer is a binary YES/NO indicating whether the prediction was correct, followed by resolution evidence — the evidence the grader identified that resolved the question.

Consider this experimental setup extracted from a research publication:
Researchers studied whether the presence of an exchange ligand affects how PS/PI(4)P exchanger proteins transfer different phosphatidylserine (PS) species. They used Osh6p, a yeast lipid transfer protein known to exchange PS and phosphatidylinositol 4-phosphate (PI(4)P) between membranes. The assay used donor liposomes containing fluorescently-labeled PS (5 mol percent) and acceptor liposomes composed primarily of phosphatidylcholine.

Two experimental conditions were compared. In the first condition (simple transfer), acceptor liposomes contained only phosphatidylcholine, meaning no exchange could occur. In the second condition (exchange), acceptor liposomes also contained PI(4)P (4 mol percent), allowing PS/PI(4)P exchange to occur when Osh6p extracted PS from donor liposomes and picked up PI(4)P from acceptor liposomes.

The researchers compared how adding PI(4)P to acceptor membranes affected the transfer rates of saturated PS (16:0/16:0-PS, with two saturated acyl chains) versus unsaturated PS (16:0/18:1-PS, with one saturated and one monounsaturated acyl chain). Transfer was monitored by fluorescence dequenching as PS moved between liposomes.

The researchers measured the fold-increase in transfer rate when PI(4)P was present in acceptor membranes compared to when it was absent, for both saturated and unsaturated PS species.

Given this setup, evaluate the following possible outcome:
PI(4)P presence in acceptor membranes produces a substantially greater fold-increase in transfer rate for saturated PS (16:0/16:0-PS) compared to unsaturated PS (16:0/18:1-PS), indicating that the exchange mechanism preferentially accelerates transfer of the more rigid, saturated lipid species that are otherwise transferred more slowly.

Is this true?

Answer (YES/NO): NO